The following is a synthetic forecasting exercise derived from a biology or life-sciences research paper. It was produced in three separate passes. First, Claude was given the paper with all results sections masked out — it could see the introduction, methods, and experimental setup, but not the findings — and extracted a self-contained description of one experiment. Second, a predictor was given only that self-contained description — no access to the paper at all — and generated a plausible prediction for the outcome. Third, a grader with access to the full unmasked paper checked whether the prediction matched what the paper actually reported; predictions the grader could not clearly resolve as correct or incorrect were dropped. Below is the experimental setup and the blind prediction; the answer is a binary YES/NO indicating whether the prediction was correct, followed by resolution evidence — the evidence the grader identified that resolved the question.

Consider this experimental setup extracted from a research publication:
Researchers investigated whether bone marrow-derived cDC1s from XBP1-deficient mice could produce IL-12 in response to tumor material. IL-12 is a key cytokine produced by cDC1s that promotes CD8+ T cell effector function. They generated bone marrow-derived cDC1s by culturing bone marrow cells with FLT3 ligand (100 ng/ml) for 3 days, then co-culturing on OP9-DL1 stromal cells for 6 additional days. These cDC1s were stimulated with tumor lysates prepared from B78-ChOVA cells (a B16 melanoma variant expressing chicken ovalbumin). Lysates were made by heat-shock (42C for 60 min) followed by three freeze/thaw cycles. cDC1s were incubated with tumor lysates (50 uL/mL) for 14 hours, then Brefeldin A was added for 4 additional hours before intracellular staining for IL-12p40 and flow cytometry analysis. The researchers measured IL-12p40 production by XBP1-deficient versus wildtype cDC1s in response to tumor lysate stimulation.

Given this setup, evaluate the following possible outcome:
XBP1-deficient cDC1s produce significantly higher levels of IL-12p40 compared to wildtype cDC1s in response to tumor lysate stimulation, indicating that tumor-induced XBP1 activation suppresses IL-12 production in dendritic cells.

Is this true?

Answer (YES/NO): NO